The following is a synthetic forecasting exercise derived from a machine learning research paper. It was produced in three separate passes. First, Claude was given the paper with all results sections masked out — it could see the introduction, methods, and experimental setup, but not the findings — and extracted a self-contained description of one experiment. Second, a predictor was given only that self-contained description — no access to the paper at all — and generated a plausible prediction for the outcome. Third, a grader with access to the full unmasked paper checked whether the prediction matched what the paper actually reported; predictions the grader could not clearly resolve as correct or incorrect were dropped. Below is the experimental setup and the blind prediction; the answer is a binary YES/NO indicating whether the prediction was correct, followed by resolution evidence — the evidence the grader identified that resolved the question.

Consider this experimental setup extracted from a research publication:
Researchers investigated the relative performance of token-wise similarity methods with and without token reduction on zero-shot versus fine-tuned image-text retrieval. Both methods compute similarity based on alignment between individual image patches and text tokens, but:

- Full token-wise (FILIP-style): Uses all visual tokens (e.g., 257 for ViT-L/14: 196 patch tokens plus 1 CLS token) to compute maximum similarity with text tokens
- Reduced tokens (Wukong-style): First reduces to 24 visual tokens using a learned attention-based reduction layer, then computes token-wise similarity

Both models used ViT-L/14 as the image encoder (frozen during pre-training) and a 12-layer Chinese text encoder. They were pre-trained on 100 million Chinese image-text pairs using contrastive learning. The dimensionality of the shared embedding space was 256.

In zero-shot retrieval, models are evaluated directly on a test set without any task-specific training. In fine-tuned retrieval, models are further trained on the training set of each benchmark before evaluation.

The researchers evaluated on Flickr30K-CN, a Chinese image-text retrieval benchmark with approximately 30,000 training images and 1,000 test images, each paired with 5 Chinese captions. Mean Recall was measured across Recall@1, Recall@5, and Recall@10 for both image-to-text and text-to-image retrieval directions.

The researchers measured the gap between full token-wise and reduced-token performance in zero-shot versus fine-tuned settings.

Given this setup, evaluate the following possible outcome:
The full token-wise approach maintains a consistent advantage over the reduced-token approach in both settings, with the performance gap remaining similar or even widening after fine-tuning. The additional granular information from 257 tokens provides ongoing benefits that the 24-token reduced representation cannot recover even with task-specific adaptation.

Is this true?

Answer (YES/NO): NO